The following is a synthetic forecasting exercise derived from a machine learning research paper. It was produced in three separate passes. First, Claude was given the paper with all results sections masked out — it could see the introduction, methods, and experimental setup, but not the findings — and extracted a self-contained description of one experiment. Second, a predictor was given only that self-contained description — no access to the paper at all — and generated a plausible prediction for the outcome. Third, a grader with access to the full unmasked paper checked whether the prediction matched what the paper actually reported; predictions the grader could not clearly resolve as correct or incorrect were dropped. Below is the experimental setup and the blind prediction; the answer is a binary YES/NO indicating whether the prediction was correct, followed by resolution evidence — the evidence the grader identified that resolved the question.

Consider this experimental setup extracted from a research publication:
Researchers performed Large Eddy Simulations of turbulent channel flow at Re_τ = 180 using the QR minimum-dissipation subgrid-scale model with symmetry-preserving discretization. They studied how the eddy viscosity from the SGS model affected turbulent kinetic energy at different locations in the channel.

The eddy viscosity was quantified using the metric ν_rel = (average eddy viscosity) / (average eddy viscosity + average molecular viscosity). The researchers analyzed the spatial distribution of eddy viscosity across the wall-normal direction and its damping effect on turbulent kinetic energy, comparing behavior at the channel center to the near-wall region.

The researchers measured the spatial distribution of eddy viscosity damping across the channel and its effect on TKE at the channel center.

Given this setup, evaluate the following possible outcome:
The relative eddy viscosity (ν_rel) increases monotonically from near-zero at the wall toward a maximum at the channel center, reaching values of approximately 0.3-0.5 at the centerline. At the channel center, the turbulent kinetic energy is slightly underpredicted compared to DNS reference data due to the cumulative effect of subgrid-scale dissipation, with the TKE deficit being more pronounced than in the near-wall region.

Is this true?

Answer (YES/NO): NO